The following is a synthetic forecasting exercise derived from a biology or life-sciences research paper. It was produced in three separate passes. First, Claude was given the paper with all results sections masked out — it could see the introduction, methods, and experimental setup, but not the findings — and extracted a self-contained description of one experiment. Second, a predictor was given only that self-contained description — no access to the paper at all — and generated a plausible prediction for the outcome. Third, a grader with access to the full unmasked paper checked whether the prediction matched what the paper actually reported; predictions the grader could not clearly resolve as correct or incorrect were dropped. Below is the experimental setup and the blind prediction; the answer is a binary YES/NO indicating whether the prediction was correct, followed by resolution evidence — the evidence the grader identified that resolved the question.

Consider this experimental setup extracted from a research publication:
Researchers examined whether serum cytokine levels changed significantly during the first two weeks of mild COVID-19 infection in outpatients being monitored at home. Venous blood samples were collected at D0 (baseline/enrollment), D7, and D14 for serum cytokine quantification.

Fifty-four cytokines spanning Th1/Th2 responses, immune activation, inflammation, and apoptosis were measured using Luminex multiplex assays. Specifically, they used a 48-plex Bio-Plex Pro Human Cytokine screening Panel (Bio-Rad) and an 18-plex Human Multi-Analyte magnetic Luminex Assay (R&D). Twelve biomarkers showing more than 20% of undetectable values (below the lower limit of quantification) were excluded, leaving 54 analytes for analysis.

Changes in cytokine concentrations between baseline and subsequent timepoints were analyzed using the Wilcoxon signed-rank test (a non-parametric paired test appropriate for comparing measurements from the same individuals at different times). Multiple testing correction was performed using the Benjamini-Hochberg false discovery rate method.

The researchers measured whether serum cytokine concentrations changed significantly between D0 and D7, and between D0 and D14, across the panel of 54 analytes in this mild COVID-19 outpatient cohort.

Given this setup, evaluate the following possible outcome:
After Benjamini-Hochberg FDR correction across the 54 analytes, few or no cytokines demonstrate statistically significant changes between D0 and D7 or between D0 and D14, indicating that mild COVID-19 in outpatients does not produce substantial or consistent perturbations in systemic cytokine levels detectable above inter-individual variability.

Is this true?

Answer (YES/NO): NO